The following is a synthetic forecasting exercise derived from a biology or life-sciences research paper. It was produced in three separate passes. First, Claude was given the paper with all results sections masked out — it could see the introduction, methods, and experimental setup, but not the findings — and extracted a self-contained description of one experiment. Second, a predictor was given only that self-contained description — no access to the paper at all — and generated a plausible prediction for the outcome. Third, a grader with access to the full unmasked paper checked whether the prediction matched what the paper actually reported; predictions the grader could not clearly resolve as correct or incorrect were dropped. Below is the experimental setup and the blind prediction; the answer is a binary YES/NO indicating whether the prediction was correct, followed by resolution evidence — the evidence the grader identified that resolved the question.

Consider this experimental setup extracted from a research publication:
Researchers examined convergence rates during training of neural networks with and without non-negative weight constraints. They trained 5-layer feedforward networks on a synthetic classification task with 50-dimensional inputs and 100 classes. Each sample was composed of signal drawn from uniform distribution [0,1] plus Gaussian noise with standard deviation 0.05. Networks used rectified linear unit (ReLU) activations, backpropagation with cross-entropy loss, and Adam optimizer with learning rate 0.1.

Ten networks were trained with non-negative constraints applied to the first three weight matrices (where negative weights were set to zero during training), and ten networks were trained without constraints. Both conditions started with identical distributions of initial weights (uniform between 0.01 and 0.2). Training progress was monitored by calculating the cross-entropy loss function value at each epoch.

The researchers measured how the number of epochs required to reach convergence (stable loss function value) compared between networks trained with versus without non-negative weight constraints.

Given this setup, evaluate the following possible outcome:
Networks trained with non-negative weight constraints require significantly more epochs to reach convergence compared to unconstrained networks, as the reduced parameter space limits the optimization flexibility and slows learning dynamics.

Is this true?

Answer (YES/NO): NO